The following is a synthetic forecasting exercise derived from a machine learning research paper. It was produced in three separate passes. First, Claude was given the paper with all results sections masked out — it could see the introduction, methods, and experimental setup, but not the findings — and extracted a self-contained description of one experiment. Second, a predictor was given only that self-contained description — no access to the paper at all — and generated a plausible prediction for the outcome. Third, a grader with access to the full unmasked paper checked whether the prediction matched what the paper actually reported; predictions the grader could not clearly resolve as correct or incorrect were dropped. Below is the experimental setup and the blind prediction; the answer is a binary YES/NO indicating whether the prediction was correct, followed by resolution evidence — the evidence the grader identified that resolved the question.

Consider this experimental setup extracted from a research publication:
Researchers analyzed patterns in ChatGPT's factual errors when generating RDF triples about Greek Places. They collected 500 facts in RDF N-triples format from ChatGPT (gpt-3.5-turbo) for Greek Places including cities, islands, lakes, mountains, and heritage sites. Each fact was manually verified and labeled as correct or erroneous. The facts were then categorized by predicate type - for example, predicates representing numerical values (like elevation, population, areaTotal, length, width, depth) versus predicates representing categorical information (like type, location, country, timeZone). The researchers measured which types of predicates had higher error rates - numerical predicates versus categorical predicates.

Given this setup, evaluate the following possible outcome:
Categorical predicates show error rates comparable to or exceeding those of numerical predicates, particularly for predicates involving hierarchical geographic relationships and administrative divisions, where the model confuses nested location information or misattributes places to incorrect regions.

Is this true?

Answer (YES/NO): NO